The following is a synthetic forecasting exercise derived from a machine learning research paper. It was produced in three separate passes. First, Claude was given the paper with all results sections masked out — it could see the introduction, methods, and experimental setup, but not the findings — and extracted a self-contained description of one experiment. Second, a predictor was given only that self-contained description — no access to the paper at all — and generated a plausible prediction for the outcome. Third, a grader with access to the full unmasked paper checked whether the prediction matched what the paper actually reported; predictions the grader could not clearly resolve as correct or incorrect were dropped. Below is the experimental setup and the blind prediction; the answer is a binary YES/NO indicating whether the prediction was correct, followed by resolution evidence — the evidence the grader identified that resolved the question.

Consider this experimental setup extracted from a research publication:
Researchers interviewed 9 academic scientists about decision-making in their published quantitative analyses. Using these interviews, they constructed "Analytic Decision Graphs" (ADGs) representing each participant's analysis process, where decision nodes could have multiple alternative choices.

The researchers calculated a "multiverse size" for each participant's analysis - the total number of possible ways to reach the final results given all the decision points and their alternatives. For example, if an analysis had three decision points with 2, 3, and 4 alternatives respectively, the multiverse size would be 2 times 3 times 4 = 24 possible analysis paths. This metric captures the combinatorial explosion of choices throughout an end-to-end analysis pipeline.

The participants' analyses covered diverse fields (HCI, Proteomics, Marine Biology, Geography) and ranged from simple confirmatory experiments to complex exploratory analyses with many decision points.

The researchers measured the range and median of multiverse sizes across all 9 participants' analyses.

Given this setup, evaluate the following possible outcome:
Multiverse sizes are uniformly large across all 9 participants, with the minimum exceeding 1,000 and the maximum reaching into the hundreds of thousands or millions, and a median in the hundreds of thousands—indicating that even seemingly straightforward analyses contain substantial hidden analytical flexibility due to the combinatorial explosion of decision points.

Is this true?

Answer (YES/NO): NO